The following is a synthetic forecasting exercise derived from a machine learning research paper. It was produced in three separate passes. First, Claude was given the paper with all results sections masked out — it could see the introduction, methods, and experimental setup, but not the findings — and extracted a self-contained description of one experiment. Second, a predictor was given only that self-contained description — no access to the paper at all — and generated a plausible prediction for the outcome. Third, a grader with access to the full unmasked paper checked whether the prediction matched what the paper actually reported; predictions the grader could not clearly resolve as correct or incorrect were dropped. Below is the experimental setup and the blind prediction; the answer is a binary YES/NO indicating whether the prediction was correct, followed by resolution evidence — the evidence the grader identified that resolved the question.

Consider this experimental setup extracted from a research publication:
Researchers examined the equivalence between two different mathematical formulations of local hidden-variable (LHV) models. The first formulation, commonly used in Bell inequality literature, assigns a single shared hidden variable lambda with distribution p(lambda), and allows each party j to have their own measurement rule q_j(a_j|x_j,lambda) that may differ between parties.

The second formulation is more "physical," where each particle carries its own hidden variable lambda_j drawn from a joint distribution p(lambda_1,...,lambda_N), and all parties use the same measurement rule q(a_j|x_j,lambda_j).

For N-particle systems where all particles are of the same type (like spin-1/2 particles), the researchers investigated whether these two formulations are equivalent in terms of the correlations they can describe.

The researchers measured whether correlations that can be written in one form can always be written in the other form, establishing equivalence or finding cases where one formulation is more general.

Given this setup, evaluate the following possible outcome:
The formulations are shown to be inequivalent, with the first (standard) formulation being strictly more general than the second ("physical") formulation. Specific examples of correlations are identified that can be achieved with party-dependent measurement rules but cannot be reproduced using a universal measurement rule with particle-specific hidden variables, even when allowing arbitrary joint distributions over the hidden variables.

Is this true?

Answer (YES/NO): NO